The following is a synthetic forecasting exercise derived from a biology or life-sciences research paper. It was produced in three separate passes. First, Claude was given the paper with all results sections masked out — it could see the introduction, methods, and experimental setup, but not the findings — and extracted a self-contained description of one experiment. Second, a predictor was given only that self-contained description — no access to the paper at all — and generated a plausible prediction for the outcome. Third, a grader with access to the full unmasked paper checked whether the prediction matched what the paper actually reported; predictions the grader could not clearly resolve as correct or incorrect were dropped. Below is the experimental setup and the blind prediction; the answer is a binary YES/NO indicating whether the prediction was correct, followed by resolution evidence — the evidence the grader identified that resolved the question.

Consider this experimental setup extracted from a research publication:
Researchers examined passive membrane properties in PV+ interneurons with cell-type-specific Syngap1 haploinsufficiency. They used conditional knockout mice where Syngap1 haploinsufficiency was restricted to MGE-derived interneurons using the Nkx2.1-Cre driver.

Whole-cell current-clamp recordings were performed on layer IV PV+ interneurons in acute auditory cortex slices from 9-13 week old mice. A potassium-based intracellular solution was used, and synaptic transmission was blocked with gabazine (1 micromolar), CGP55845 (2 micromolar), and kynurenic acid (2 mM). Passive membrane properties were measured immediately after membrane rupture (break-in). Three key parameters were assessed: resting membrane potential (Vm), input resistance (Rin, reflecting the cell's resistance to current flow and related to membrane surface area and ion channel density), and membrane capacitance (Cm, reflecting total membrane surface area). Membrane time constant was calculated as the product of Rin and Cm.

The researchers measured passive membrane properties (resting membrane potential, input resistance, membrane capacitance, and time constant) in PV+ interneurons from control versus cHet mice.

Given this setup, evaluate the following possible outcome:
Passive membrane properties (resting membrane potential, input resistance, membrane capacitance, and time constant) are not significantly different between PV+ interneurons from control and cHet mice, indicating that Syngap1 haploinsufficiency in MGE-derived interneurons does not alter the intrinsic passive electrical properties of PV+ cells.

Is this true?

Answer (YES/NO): YES